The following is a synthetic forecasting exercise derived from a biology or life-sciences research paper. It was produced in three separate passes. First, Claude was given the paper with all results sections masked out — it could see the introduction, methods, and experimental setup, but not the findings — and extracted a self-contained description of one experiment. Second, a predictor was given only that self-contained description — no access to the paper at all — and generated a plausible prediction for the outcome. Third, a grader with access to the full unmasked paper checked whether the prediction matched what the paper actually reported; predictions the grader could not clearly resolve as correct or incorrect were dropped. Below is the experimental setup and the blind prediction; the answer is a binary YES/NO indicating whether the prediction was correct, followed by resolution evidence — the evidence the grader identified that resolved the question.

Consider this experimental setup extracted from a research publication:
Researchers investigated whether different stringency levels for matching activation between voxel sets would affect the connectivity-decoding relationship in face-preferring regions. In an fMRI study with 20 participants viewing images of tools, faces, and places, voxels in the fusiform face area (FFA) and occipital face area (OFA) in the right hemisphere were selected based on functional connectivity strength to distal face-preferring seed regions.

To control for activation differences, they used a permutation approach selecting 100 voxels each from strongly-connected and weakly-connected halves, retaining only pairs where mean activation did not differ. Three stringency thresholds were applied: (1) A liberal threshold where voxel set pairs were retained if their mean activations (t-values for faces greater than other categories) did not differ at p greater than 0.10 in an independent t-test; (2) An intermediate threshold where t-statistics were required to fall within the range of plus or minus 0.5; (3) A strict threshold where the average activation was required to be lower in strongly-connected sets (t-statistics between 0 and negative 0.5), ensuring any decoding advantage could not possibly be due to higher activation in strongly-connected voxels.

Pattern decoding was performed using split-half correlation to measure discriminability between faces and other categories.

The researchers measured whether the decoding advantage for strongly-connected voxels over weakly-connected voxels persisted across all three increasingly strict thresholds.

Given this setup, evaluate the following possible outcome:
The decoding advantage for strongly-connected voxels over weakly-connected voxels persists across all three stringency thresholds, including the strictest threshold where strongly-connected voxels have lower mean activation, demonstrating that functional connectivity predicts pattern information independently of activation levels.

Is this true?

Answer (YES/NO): YES